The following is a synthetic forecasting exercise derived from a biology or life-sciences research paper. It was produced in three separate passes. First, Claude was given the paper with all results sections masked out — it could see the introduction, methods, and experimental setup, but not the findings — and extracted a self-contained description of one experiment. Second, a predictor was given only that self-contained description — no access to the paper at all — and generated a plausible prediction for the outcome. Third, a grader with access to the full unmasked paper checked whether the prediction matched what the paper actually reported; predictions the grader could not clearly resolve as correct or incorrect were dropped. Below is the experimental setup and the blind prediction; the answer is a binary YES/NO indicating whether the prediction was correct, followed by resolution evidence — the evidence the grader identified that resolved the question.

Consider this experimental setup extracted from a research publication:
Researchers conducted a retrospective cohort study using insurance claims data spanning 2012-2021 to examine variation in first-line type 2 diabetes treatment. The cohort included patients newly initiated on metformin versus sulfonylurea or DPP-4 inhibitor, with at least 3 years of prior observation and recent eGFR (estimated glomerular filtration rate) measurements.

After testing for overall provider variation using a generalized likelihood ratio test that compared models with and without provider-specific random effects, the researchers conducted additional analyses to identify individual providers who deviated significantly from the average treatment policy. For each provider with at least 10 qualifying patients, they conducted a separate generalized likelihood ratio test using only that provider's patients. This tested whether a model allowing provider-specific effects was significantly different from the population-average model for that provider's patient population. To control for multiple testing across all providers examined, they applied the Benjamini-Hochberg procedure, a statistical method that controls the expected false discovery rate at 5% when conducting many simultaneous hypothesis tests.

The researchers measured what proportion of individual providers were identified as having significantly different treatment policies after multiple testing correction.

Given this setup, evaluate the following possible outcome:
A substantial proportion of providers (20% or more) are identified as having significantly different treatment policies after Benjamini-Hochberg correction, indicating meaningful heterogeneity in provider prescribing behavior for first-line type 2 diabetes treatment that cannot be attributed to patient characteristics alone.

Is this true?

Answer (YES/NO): NO